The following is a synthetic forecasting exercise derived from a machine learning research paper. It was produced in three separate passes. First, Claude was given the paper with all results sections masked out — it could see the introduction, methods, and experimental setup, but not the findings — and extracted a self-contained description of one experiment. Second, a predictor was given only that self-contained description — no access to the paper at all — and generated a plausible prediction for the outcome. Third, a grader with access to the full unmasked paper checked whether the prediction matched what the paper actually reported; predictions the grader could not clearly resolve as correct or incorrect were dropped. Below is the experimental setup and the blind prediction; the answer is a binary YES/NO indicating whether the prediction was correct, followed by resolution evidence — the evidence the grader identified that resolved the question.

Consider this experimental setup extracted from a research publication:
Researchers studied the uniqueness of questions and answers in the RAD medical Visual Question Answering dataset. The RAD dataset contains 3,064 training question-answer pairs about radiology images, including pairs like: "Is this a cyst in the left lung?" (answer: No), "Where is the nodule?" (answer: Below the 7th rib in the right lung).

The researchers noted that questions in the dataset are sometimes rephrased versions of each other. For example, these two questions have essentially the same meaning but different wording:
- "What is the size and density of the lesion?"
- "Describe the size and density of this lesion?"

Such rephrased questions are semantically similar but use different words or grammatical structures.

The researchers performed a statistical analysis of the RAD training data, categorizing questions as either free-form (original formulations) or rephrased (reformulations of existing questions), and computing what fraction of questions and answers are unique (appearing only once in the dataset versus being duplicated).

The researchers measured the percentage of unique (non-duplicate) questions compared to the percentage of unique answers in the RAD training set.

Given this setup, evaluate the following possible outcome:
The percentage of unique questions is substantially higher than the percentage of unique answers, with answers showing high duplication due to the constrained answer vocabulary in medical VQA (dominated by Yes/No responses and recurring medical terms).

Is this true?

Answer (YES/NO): YES